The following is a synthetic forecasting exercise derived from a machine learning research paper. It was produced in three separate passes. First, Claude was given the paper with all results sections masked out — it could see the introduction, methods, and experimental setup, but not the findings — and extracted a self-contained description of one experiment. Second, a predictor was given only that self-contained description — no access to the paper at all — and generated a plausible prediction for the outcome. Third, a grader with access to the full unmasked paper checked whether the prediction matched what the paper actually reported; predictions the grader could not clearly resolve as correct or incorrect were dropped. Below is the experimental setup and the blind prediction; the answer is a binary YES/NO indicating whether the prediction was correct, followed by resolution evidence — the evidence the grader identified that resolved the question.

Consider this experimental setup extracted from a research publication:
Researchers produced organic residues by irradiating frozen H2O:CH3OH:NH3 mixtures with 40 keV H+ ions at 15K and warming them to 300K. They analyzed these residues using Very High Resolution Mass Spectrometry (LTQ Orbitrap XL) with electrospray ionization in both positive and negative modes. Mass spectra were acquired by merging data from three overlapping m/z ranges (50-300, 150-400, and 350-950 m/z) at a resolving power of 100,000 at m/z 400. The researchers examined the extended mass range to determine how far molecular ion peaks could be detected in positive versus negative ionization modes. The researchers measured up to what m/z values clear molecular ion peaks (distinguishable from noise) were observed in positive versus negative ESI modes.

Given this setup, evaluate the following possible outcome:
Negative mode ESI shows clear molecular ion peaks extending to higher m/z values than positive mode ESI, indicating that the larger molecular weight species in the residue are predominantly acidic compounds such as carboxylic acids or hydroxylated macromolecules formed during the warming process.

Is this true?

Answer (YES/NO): YES